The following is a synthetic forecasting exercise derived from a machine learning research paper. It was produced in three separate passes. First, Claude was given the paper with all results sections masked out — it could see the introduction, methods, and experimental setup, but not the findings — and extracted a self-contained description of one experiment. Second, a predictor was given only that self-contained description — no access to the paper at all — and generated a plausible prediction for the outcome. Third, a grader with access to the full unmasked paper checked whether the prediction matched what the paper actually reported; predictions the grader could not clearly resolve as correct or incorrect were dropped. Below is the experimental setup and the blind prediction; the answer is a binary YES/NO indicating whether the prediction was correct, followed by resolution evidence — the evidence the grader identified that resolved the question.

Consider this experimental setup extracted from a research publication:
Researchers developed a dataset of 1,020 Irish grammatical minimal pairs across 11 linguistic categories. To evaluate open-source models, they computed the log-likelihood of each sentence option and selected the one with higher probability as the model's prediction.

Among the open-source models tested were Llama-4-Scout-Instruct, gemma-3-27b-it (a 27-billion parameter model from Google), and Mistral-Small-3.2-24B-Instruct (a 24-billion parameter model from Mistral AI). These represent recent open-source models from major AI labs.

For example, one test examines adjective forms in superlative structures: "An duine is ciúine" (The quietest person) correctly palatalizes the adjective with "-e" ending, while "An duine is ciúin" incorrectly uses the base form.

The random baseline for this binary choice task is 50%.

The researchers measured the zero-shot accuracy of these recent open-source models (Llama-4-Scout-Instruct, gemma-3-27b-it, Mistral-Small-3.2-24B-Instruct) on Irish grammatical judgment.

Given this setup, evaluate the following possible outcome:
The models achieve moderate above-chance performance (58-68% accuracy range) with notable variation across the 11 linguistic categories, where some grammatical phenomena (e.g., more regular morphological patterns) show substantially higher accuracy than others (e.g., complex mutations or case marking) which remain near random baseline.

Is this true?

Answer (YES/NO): NO